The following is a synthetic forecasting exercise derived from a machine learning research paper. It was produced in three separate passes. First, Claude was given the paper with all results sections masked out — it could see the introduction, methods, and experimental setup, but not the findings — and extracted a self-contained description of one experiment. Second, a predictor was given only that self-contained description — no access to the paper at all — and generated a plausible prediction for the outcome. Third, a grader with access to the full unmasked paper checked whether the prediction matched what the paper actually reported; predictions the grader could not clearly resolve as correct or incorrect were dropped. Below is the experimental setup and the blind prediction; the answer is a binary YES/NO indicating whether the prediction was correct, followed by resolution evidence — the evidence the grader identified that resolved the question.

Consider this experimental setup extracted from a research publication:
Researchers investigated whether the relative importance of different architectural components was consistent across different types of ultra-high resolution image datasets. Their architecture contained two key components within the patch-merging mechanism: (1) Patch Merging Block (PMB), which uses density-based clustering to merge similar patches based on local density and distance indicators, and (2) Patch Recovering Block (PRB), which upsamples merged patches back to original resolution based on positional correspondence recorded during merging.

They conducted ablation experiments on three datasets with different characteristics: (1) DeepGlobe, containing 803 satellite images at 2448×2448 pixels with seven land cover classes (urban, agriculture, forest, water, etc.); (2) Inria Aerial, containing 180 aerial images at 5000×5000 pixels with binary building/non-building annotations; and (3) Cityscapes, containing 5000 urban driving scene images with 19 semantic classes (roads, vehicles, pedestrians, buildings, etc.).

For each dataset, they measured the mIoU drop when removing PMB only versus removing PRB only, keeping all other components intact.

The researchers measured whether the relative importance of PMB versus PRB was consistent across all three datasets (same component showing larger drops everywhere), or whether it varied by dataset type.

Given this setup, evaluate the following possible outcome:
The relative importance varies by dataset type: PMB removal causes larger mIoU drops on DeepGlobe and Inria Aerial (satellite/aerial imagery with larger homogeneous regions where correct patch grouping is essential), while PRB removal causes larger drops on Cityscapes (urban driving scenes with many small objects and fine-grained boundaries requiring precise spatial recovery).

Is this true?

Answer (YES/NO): NO